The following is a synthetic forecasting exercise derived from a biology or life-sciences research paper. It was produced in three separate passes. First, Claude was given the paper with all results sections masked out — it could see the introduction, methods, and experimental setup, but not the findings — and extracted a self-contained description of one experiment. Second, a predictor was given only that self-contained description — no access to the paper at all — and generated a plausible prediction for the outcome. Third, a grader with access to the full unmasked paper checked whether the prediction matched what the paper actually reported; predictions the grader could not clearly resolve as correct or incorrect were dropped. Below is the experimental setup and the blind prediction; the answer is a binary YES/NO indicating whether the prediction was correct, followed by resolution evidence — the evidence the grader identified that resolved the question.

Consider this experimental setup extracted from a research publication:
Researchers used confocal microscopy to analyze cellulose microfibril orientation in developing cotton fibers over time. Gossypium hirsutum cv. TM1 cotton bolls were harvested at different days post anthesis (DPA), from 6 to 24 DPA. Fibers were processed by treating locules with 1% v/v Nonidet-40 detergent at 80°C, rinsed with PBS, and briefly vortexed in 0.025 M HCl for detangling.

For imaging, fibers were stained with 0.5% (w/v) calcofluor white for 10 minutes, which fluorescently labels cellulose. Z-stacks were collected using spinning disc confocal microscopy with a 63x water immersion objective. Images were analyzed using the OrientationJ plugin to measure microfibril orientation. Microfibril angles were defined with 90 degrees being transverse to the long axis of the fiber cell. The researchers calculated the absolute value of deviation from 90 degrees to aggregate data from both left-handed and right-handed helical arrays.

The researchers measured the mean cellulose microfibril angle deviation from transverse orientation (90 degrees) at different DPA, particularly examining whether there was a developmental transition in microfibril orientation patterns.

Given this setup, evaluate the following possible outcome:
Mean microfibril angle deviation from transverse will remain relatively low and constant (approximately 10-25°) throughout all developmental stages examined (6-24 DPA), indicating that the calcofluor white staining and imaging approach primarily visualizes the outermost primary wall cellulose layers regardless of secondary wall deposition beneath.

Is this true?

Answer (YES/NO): NO